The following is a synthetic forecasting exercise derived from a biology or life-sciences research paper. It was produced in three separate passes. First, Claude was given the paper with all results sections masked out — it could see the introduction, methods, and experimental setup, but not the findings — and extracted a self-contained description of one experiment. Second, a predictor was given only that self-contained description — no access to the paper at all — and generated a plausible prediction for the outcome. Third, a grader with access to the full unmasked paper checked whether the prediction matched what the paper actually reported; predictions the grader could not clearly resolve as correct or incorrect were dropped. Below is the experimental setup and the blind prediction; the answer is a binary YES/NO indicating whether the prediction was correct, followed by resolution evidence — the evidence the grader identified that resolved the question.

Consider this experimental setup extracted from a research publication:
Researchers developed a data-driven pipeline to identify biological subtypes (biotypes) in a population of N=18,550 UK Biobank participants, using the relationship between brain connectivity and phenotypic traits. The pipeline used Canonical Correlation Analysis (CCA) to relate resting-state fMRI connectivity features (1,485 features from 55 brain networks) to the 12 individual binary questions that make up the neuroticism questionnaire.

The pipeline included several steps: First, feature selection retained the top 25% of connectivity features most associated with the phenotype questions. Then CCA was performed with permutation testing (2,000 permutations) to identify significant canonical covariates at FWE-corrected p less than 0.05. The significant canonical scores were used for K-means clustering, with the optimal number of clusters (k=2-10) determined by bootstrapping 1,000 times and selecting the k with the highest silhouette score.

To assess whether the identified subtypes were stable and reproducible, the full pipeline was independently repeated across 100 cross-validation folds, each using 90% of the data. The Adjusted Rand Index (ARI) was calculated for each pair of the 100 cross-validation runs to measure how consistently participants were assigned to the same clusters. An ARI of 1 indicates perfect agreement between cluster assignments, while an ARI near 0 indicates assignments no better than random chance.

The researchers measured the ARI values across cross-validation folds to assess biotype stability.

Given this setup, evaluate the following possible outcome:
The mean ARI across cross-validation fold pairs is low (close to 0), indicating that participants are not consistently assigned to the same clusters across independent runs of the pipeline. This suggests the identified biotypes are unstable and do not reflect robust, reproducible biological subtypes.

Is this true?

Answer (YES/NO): NO